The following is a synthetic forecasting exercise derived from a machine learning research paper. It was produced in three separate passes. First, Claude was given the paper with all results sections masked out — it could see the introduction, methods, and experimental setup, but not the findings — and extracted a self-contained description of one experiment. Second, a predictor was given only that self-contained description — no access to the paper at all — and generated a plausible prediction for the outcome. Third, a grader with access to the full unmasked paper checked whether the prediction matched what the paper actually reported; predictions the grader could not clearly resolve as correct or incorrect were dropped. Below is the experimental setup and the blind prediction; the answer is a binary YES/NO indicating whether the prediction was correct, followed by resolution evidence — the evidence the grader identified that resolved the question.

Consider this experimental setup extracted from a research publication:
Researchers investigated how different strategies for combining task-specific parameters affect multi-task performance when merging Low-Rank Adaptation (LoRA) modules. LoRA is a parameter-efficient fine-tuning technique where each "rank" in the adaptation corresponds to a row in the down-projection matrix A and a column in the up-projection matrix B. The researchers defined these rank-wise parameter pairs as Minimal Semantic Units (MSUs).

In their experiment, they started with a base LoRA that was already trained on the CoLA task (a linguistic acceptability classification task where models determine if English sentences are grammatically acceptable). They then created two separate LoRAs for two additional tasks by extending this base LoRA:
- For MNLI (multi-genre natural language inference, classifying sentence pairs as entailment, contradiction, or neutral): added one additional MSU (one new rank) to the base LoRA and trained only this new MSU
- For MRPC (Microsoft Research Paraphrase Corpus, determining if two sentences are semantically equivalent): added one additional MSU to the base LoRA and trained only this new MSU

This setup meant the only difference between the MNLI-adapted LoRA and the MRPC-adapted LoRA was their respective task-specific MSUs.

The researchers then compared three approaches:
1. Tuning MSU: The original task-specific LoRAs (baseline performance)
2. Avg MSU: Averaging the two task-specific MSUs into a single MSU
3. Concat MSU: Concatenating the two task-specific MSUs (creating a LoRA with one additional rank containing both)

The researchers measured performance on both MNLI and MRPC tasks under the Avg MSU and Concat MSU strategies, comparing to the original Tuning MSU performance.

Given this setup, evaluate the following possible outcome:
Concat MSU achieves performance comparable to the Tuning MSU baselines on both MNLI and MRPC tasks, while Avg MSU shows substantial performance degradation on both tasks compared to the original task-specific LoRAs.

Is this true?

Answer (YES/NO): YES